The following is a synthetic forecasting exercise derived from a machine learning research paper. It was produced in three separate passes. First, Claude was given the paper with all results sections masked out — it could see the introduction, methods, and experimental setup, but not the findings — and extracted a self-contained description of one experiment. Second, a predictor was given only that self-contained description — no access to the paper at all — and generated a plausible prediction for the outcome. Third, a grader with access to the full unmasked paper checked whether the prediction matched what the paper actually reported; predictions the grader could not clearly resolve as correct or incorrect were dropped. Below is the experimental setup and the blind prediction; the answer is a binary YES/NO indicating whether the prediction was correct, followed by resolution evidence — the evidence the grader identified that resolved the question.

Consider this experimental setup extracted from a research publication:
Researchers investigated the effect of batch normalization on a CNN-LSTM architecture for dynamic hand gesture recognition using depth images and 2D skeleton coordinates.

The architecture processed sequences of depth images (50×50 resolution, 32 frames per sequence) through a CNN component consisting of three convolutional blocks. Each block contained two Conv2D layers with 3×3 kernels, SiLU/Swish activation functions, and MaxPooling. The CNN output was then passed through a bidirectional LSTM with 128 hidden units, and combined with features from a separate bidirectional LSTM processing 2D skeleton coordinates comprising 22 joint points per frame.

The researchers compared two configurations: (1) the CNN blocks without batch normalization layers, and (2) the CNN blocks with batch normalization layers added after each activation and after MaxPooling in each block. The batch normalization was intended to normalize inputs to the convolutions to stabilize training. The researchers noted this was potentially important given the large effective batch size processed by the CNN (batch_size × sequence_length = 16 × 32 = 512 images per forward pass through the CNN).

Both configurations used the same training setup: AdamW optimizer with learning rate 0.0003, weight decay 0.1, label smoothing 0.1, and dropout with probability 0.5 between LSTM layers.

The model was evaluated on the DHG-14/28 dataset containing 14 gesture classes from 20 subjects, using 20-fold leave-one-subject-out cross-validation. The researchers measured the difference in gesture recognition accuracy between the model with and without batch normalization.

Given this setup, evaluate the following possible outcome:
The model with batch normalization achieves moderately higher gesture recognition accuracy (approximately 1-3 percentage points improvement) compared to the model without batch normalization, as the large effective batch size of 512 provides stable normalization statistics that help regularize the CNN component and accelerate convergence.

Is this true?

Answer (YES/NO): YES